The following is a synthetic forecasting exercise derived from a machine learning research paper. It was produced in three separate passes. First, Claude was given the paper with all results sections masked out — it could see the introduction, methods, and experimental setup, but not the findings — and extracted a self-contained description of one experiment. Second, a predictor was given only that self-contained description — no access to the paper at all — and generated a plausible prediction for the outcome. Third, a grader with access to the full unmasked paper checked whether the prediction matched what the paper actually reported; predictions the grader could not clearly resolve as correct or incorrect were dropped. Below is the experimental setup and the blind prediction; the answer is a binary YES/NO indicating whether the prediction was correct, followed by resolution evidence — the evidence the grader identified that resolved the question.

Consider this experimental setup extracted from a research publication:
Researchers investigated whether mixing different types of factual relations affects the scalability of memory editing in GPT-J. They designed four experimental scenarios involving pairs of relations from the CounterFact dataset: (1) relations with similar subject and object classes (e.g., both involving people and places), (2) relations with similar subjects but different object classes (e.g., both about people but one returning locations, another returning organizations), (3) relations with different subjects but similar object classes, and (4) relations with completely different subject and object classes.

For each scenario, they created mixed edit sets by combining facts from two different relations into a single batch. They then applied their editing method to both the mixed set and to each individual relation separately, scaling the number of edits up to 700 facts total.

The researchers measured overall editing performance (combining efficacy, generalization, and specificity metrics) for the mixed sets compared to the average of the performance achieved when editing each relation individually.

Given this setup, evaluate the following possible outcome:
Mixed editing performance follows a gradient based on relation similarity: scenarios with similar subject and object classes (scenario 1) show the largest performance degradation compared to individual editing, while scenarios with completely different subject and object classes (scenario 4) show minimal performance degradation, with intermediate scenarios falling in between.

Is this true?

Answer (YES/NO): NO